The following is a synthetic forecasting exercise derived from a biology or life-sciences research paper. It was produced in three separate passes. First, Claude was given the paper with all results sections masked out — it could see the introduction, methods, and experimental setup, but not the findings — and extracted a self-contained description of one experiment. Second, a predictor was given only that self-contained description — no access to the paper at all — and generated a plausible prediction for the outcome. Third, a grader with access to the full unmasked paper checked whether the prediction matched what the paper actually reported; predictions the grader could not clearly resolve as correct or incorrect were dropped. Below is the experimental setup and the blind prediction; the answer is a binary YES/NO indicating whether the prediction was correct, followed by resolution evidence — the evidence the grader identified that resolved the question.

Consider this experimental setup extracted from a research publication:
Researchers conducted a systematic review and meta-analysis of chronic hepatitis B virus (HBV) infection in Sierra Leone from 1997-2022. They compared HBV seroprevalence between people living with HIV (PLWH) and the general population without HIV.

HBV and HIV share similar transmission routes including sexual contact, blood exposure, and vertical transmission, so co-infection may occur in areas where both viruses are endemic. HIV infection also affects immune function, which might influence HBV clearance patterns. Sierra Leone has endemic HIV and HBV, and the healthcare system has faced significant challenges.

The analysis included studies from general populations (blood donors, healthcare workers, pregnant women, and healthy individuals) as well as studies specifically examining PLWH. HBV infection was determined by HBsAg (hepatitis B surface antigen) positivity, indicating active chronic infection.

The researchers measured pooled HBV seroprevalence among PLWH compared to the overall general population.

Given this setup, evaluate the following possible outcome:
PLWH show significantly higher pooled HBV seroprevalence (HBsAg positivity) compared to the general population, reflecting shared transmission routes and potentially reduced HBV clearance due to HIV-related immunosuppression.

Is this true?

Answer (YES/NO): NO